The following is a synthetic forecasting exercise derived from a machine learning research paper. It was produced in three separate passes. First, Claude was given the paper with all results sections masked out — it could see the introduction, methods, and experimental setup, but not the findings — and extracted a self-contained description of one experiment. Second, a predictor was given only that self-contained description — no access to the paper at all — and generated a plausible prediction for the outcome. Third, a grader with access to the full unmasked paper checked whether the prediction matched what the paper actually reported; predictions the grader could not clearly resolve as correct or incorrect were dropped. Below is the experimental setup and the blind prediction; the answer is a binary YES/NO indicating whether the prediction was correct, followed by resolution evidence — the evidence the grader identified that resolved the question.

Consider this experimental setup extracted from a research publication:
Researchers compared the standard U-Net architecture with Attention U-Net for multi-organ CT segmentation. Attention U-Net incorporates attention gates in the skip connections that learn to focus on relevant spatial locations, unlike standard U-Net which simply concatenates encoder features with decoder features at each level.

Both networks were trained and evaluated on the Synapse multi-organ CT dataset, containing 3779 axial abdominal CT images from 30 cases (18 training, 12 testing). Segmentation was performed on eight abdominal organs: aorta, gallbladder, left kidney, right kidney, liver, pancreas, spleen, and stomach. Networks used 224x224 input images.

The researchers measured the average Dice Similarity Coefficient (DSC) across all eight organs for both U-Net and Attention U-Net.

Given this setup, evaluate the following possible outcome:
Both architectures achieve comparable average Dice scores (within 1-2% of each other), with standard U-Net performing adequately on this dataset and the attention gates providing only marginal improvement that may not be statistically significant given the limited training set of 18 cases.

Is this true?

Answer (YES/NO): YES